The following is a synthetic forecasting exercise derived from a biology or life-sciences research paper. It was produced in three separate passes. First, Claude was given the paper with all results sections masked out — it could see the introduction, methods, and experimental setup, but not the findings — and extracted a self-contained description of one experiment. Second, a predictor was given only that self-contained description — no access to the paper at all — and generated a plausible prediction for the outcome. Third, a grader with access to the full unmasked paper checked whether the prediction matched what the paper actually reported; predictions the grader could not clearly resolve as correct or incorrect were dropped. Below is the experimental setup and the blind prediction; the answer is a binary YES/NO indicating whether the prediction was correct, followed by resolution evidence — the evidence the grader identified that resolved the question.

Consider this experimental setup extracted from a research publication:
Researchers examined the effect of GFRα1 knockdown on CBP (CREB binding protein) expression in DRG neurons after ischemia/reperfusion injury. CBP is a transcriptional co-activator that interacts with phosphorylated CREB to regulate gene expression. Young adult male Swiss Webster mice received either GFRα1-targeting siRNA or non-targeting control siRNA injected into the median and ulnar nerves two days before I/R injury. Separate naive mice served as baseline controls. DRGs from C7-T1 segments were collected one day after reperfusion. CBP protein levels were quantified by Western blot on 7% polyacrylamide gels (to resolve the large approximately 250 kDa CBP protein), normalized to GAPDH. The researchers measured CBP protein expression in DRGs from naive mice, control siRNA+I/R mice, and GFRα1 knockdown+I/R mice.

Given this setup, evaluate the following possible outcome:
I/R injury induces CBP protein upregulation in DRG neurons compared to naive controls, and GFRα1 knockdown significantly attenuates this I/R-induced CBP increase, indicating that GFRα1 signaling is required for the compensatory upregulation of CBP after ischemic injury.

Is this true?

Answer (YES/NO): YES